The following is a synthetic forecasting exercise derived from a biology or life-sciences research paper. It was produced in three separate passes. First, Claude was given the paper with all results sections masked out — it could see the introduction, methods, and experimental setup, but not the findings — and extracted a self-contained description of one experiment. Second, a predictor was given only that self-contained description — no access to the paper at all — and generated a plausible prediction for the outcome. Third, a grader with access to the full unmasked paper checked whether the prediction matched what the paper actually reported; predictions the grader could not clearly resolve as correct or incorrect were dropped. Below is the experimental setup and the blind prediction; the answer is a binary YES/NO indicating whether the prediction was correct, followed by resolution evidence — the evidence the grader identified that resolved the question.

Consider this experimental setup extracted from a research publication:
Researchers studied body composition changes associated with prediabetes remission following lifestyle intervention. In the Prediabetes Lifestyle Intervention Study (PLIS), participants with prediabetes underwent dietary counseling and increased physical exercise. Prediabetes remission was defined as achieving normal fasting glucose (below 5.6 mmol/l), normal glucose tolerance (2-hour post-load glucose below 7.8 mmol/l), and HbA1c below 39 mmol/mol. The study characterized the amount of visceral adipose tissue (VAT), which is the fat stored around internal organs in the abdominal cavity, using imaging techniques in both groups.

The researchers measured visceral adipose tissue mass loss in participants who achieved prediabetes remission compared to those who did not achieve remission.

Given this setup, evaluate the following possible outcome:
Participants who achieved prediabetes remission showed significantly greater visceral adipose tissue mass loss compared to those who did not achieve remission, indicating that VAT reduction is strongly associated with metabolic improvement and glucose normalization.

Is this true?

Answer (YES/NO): YES